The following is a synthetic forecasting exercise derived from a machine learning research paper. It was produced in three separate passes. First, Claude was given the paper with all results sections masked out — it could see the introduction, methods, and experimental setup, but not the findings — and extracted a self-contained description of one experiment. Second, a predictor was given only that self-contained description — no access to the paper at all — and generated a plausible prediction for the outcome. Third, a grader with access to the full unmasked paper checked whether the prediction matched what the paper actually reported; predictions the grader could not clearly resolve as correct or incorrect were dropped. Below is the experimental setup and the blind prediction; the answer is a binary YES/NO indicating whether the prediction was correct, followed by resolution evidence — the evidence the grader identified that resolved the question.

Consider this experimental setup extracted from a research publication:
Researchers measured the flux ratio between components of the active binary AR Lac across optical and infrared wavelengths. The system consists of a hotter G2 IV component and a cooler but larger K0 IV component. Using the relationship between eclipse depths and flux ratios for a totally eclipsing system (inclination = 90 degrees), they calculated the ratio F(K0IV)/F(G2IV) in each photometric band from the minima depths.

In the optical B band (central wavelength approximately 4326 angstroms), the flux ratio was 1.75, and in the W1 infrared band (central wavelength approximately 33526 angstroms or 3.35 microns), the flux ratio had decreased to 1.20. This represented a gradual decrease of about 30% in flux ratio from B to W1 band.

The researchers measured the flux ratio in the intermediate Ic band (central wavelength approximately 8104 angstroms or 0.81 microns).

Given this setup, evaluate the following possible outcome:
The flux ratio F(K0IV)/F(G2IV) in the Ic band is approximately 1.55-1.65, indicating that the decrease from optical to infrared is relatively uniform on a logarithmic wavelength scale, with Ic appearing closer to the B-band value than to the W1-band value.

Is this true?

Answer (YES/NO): NO